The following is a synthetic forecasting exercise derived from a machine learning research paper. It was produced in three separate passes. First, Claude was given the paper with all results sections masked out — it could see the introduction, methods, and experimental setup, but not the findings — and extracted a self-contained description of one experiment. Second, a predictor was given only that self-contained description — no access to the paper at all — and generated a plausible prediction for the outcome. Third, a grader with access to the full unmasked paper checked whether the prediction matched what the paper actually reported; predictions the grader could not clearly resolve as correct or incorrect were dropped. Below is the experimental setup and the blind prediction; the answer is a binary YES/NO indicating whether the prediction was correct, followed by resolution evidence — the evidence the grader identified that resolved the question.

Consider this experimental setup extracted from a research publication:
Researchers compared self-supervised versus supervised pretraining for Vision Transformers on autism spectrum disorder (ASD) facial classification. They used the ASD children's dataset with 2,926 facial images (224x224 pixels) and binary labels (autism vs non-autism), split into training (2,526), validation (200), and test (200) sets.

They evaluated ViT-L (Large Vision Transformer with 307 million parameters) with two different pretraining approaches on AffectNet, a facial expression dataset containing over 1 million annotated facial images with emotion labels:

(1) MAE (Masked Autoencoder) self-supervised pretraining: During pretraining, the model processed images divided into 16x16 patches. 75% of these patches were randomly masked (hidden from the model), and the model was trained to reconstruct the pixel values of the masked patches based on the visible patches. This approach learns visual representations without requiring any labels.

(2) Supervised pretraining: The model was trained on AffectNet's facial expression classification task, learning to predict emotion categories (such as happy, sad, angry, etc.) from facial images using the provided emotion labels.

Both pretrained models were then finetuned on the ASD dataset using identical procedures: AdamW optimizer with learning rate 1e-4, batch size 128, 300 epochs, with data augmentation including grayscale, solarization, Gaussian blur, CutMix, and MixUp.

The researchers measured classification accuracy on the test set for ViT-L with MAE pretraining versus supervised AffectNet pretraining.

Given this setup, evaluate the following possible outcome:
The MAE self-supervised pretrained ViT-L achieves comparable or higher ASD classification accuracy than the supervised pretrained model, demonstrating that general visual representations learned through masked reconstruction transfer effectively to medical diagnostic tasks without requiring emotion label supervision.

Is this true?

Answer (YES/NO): NO